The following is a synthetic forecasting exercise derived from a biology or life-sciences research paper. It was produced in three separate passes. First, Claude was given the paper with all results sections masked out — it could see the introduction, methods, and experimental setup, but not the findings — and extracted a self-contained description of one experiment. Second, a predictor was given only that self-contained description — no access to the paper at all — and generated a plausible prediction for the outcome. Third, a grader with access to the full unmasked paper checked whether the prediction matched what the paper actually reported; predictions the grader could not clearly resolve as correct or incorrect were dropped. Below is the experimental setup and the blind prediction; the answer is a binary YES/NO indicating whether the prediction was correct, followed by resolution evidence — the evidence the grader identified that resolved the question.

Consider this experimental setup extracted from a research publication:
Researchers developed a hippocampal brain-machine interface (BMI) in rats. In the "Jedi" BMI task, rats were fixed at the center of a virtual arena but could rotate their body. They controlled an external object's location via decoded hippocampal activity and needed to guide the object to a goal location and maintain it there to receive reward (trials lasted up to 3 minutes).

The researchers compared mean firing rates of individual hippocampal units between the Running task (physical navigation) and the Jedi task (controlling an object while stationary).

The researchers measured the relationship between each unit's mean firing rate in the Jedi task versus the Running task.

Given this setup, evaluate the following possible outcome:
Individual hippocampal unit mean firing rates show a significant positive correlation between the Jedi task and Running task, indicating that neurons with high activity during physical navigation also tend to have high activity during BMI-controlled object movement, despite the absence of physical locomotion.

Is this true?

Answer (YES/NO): YES